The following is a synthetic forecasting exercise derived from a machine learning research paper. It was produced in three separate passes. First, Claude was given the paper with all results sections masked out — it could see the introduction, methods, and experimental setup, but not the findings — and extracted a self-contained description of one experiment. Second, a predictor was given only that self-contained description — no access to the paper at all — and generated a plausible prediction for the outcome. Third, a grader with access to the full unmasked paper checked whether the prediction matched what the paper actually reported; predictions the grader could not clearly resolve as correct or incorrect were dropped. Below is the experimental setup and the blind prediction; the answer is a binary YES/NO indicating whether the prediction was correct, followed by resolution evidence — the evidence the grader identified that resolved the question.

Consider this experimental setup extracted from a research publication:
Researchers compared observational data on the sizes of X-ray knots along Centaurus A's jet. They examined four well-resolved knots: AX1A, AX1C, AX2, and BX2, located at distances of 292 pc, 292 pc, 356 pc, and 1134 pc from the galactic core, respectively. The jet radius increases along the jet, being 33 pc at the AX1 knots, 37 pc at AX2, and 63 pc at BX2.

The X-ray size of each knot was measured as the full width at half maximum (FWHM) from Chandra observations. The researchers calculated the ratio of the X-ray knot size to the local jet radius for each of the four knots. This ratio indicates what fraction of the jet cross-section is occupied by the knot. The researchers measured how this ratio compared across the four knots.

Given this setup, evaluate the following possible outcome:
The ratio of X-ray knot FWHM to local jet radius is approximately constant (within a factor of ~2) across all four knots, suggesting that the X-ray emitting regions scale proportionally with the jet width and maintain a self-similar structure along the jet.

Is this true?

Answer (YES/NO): NO